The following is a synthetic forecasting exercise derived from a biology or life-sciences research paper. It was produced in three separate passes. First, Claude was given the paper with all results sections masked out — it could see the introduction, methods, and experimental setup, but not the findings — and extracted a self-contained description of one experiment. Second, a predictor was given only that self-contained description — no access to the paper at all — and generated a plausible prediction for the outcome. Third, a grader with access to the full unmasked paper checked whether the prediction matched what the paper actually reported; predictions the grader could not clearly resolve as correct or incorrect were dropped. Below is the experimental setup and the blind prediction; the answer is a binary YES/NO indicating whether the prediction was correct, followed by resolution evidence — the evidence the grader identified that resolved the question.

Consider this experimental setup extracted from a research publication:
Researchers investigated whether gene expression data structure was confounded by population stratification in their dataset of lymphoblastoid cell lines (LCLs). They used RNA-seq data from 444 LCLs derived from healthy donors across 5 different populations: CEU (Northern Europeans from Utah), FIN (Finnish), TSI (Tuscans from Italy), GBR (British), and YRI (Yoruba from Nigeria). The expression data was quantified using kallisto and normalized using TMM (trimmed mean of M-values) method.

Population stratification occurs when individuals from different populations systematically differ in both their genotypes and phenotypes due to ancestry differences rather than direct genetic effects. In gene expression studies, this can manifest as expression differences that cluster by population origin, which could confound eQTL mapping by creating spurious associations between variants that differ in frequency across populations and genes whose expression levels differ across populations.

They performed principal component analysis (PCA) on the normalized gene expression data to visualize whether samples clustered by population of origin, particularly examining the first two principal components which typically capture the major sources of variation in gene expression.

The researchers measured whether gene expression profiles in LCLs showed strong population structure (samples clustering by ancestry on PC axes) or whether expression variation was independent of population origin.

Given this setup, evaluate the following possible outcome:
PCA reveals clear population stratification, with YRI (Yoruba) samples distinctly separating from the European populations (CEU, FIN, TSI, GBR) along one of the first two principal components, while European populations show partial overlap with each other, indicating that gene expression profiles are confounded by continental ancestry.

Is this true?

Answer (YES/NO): NO